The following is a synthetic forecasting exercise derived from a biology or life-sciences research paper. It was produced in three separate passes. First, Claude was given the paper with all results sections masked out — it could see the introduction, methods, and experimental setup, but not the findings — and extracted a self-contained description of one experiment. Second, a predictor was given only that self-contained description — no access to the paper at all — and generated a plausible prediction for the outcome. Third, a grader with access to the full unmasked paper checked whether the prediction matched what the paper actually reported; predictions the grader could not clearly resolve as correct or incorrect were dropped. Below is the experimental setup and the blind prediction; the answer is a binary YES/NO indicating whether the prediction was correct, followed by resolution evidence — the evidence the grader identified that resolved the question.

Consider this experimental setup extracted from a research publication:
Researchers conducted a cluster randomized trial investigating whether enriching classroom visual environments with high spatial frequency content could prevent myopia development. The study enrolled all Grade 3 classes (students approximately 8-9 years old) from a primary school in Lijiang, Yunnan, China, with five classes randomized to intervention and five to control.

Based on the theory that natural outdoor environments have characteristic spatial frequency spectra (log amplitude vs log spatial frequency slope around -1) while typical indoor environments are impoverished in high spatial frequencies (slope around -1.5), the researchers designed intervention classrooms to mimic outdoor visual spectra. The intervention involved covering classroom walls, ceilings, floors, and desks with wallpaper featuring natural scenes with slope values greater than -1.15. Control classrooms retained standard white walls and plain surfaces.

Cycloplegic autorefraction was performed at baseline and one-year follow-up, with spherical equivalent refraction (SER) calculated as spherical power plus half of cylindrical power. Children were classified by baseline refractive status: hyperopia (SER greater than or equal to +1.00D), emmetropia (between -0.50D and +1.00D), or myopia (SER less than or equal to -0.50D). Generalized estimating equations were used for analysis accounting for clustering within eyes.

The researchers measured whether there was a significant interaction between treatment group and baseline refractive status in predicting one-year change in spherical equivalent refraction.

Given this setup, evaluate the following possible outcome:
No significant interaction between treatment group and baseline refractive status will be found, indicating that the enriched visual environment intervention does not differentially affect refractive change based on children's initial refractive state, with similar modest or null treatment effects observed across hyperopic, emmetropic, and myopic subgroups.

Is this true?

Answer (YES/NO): NO